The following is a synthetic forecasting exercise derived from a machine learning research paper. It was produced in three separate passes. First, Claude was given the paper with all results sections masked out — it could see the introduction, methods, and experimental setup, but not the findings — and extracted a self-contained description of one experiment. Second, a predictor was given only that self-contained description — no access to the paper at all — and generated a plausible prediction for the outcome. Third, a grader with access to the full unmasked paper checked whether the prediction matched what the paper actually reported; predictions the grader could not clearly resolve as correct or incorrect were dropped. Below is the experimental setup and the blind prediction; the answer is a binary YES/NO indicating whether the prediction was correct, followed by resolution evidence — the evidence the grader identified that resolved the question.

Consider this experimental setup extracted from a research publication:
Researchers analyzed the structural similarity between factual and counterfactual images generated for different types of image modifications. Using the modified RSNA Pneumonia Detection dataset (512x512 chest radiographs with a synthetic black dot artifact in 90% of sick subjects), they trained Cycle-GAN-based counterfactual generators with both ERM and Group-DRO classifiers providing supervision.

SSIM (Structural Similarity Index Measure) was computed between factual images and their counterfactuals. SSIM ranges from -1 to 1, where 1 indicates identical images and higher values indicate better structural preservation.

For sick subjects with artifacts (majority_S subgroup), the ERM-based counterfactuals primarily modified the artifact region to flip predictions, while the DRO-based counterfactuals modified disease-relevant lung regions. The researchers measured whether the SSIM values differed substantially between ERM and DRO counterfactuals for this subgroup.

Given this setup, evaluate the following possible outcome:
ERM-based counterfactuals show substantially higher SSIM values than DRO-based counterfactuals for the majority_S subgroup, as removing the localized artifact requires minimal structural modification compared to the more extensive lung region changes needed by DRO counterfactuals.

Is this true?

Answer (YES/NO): NO